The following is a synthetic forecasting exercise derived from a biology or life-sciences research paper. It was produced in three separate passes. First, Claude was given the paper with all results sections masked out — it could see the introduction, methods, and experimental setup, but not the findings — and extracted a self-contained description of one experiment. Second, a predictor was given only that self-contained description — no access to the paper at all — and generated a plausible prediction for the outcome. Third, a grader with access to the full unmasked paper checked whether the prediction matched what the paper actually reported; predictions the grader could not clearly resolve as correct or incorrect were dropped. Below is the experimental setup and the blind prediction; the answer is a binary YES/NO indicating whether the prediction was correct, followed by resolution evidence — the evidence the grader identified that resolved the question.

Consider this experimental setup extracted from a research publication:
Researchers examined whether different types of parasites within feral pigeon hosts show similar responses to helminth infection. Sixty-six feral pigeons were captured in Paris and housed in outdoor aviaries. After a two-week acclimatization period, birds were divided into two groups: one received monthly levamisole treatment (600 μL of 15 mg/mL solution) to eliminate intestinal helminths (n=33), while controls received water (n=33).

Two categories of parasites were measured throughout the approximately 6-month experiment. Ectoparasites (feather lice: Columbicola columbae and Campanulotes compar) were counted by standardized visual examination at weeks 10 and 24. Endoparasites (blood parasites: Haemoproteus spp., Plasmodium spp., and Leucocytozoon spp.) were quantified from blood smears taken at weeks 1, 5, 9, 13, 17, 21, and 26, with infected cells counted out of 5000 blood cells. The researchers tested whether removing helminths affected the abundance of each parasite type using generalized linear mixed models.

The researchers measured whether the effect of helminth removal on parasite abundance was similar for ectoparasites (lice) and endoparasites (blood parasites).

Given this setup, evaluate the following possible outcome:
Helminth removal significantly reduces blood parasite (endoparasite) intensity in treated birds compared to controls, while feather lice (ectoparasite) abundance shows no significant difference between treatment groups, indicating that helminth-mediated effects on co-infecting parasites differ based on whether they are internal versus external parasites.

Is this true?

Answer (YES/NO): NO